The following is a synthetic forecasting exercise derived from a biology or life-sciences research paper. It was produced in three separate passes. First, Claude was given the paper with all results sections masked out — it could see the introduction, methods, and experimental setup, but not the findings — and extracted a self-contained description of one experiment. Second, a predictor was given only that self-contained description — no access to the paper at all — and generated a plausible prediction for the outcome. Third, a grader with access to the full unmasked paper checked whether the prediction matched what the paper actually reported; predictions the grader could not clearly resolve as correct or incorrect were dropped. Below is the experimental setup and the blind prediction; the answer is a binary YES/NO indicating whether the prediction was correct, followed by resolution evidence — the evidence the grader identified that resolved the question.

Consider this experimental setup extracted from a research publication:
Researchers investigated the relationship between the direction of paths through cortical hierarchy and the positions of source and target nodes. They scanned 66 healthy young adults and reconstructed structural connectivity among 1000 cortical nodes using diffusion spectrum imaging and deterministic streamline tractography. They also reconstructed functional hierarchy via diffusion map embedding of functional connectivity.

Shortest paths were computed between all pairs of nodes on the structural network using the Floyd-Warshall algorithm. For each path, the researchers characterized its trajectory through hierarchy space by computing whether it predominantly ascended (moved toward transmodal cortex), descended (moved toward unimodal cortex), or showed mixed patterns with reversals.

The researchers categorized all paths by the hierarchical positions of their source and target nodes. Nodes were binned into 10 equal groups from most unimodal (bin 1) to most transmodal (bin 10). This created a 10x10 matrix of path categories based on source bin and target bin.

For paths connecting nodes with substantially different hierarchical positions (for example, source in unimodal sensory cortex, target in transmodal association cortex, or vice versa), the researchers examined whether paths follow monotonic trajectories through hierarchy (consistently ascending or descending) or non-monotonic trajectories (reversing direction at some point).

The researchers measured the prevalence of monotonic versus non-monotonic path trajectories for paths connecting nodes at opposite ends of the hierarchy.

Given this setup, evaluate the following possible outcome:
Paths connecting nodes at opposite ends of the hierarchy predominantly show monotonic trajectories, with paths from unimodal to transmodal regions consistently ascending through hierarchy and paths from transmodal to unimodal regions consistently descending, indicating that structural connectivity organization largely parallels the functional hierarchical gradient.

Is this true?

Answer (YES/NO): YES